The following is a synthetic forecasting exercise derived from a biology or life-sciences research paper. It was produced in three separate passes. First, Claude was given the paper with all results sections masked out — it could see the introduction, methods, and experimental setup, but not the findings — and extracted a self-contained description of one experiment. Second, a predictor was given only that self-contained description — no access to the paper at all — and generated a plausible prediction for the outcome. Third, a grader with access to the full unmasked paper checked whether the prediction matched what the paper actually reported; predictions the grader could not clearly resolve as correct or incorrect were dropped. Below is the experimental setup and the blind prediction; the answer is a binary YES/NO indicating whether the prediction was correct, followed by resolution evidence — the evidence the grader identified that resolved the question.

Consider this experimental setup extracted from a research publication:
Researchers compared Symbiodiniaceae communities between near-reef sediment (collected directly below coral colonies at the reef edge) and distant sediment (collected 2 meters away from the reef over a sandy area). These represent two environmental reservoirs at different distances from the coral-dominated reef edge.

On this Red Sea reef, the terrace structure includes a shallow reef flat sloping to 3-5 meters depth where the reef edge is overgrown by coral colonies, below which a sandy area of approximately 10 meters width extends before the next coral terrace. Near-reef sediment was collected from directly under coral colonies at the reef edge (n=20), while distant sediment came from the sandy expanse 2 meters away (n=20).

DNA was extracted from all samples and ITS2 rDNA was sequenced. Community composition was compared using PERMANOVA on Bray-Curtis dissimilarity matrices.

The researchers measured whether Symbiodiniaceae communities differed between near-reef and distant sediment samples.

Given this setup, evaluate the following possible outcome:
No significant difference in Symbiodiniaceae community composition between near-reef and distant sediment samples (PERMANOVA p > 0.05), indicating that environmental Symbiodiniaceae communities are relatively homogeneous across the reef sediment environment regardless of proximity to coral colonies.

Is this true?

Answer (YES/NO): NO